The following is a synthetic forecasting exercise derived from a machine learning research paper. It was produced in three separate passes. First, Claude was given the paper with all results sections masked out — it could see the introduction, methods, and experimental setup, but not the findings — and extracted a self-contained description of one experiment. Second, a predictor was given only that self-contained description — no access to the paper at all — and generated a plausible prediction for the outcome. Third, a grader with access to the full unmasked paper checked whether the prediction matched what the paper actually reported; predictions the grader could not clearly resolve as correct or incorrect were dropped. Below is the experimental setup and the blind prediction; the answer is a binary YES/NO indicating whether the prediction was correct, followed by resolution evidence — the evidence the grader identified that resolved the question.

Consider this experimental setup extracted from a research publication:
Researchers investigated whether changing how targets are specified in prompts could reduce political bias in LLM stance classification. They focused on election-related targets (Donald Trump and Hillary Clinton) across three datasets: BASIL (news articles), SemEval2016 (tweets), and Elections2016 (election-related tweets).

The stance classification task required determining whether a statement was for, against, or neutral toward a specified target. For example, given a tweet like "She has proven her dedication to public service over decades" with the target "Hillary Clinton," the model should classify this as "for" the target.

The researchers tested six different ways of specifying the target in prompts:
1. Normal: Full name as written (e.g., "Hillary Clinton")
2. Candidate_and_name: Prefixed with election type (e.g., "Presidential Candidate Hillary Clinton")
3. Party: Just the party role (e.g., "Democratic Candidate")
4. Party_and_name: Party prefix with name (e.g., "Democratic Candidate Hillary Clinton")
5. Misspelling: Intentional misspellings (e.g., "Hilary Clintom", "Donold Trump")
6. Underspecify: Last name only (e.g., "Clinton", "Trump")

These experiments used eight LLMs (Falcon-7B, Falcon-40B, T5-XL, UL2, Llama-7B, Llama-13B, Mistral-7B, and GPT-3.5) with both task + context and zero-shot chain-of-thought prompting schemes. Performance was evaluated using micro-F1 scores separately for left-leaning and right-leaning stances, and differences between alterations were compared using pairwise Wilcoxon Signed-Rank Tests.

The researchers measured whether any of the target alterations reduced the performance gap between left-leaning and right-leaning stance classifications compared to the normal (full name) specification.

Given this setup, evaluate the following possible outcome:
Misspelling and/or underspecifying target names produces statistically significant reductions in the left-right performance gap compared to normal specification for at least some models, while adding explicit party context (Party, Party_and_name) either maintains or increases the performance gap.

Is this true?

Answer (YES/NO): NO